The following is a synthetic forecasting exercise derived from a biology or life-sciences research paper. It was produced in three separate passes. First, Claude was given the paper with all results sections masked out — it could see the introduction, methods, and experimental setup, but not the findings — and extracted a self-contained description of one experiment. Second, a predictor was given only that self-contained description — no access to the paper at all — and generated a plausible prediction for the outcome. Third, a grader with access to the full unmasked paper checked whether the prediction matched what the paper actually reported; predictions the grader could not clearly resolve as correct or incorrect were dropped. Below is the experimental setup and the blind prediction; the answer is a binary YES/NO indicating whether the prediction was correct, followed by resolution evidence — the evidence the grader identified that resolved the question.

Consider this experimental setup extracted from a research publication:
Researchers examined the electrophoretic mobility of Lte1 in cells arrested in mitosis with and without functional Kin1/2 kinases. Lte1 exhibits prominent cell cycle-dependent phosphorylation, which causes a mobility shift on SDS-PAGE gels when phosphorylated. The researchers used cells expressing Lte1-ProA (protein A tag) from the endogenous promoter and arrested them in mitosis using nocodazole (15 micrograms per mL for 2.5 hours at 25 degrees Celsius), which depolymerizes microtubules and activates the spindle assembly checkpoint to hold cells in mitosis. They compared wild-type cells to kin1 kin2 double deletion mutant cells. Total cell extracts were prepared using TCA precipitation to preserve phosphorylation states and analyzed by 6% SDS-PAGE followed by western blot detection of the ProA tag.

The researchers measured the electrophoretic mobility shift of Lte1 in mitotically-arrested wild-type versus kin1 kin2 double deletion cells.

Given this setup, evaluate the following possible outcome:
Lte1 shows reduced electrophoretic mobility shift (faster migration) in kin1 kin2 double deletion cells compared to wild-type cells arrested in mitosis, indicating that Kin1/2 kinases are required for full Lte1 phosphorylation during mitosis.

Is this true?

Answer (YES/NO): YES